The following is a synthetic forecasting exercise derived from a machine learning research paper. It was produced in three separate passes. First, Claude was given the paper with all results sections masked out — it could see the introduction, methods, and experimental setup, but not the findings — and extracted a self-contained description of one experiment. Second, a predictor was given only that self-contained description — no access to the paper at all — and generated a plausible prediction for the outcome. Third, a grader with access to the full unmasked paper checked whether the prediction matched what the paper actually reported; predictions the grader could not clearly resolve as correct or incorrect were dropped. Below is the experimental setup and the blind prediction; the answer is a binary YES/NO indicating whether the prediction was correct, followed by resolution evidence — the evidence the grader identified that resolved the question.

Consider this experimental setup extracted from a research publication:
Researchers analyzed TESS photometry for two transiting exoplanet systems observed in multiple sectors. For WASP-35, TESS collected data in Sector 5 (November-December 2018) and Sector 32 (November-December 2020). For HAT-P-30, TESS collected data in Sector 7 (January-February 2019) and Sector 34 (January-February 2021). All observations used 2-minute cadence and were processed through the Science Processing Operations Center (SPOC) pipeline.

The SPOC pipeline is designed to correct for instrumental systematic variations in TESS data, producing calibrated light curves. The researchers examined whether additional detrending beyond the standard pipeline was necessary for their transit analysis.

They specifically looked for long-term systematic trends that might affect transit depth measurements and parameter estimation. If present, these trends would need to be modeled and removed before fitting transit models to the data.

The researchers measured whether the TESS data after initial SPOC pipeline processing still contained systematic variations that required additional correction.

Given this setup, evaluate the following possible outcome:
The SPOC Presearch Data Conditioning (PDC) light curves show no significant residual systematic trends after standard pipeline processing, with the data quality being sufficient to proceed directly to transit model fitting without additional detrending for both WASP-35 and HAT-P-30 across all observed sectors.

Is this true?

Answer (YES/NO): NO